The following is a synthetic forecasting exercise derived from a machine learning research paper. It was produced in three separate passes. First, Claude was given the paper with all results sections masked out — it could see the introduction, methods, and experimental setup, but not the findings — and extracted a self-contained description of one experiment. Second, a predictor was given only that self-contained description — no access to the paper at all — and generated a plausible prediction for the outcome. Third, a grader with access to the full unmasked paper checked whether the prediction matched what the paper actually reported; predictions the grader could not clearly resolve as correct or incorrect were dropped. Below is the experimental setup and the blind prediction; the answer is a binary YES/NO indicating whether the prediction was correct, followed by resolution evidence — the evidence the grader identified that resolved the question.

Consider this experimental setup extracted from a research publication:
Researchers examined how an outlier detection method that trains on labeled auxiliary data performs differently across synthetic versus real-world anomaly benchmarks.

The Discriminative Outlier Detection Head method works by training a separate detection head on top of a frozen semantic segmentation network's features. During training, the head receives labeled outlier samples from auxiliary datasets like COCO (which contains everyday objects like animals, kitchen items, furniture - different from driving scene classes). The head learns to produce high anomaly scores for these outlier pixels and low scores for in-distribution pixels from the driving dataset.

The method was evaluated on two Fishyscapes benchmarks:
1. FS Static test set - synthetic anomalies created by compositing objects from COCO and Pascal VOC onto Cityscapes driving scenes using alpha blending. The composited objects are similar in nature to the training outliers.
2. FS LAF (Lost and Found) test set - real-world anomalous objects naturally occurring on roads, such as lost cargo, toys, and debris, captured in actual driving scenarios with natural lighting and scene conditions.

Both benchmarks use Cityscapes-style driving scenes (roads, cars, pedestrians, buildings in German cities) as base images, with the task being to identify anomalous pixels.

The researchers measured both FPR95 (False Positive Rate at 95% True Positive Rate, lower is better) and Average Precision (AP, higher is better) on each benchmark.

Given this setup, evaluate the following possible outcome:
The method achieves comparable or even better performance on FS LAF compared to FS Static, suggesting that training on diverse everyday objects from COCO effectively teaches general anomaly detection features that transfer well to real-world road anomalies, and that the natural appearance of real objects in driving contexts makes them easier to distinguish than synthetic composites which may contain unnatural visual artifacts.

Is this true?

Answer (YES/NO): NO